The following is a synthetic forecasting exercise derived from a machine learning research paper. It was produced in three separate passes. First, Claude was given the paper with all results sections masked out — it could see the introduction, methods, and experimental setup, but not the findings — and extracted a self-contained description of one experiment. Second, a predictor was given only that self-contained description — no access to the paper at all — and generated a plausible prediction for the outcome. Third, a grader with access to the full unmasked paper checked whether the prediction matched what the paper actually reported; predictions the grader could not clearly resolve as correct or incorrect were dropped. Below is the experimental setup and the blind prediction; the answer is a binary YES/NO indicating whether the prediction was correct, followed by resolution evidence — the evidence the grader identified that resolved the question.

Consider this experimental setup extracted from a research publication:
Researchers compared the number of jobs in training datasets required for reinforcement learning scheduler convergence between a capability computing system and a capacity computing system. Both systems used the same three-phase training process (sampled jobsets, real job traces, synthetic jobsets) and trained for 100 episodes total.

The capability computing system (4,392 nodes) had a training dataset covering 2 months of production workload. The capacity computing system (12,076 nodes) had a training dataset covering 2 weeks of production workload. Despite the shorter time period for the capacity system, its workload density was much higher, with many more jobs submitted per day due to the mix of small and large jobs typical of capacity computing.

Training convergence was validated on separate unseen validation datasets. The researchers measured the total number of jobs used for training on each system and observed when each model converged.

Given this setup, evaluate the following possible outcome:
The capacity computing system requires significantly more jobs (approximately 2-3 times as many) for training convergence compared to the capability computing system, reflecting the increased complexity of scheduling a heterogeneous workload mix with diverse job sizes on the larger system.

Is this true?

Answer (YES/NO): NO